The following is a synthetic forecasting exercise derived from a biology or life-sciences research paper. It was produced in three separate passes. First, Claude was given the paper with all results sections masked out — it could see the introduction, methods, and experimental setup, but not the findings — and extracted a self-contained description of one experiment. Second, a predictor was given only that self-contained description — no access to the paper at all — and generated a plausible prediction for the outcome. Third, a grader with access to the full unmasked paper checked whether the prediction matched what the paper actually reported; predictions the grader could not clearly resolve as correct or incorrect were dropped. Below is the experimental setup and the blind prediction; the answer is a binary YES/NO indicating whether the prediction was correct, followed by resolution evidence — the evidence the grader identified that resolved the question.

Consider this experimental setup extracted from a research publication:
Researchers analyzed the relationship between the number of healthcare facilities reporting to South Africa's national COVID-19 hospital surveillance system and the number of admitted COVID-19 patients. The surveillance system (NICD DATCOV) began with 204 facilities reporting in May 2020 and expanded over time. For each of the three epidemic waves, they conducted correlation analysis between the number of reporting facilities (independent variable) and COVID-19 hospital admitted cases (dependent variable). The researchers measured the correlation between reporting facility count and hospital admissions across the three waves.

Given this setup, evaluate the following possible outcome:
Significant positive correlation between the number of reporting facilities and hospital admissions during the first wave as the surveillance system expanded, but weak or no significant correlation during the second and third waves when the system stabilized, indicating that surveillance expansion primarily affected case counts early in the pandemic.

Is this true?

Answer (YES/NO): NO